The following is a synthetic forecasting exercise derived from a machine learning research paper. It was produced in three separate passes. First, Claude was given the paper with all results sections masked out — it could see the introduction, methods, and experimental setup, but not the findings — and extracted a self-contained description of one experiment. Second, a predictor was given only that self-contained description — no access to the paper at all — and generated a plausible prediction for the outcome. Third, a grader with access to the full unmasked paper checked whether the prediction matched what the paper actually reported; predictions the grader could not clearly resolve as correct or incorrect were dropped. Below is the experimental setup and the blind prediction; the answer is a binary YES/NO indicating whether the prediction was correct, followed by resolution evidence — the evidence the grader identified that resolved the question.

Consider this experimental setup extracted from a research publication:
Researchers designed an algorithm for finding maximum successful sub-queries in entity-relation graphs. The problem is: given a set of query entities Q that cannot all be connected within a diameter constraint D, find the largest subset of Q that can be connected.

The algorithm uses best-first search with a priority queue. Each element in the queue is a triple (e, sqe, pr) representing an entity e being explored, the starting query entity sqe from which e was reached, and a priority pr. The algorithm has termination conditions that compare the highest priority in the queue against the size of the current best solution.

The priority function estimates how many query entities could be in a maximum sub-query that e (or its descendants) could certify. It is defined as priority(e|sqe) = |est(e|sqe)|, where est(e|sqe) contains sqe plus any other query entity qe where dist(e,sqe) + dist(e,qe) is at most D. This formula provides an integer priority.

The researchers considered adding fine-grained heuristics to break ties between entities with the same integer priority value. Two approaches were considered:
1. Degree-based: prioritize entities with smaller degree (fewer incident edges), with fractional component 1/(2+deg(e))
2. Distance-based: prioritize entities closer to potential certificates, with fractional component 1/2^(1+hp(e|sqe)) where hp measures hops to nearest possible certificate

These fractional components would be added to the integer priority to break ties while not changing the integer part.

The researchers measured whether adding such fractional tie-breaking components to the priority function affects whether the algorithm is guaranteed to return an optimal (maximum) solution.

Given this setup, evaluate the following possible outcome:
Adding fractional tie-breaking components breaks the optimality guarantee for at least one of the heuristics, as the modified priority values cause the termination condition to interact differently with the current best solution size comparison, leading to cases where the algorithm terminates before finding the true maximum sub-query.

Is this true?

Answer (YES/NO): NO